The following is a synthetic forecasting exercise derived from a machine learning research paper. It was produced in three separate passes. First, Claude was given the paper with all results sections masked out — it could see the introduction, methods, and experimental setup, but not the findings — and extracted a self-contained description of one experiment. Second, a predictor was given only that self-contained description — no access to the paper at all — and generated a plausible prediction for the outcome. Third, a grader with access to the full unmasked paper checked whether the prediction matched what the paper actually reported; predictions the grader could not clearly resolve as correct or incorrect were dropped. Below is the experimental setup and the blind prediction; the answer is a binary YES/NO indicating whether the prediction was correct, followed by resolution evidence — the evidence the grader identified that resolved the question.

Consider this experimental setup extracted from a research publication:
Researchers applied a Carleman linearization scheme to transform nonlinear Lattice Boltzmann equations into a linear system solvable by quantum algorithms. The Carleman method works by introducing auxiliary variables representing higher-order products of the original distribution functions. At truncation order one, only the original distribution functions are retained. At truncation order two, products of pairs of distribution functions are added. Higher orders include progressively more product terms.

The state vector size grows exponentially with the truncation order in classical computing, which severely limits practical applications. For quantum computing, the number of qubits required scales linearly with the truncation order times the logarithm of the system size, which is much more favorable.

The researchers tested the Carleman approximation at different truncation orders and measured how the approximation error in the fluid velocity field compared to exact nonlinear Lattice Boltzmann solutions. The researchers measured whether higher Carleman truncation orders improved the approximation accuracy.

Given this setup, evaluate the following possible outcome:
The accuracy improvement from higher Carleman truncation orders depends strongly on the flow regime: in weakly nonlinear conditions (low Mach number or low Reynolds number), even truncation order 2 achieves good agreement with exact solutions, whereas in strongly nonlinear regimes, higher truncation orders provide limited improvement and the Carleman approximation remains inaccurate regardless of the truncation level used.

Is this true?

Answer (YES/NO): NO